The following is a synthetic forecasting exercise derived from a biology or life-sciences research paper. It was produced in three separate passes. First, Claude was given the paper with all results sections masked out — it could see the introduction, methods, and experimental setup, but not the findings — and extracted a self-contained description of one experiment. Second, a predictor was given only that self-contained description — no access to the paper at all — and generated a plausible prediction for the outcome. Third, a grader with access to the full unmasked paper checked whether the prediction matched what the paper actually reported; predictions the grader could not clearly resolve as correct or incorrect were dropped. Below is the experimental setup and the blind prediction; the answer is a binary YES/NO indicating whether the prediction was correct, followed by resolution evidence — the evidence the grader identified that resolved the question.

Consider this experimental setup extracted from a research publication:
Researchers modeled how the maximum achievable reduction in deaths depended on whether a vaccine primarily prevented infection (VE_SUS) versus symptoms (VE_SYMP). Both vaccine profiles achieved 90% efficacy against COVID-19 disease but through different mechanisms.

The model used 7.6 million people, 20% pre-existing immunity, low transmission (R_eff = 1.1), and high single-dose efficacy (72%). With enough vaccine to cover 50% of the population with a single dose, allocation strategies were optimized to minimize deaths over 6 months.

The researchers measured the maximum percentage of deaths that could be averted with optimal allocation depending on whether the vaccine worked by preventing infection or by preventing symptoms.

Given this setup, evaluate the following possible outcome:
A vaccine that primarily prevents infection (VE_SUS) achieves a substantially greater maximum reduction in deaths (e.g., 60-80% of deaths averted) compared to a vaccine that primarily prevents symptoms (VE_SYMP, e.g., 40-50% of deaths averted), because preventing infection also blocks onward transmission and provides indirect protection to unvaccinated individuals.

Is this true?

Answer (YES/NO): NO